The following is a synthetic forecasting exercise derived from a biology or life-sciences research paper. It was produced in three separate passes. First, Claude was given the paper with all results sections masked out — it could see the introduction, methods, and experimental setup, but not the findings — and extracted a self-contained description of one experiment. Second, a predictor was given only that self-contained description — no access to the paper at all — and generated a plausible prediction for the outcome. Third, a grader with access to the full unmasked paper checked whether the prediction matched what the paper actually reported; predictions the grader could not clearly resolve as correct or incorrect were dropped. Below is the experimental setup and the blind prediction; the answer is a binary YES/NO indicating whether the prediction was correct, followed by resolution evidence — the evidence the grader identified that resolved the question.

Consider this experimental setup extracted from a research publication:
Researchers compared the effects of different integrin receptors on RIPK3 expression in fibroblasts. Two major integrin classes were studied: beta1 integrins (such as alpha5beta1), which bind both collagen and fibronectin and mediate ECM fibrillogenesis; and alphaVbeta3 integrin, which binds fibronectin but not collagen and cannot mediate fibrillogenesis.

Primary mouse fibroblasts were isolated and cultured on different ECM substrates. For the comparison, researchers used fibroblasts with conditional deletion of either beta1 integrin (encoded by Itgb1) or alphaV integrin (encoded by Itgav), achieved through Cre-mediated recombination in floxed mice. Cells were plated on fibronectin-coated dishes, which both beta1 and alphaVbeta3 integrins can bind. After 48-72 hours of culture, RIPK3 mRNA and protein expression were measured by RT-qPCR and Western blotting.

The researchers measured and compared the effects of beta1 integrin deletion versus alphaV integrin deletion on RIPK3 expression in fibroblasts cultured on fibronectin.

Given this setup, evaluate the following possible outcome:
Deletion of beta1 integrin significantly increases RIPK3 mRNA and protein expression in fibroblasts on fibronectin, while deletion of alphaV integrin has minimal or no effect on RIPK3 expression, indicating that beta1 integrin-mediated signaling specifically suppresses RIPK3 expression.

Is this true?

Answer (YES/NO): NO